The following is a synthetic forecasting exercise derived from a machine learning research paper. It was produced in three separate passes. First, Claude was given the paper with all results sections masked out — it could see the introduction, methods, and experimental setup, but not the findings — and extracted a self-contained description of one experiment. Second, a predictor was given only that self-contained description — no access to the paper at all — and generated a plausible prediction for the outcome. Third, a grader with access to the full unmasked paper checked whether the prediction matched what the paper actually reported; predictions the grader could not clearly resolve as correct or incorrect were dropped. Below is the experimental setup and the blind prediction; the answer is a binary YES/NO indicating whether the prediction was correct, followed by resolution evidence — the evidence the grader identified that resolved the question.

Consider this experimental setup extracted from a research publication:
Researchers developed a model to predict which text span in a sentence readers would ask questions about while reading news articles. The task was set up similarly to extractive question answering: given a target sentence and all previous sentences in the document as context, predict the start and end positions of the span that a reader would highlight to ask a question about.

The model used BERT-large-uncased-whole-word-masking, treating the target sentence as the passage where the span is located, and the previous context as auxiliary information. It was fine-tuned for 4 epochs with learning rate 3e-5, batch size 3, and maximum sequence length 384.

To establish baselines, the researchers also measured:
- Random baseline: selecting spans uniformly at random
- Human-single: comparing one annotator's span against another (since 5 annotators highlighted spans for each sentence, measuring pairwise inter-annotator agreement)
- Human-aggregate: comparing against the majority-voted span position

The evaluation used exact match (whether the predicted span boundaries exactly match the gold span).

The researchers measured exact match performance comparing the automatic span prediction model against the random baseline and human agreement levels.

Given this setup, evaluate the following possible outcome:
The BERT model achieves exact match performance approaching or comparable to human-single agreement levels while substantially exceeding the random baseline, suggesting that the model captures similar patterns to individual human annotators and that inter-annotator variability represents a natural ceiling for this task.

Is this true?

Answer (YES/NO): NO